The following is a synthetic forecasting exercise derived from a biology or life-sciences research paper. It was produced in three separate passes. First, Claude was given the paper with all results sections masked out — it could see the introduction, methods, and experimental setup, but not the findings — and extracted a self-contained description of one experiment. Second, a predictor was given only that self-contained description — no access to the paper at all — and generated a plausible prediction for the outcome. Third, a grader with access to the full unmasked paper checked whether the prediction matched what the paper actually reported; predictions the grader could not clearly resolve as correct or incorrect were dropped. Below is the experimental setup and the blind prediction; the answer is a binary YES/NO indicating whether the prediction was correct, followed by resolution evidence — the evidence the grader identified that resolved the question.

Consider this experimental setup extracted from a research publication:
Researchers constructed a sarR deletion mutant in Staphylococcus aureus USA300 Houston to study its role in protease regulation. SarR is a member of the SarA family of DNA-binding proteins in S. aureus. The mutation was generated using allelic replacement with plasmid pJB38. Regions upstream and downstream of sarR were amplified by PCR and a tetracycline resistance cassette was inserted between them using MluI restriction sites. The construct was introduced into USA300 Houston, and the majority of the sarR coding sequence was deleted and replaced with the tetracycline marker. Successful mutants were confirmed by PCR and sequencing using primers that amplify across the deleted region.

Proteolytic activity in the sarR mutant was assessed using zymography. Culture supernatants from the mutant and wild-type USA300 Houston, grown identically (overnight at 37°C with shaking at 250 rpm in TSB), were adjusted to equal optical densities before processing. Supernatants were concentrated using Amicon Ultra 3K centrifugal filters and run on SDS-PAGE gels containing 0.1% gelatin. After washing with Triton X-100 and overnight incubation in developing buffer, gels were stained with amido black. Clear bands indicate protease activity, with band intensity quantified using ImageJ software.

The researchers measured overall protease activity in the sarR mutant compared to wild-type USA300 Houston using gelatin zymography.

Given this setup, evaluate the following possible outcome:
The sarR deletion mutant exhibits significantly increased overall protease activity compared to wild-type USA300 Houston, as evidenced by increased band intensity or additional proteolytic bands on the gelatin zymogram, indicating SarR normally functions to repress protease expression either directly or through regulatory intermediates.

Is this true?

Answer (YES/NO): NO